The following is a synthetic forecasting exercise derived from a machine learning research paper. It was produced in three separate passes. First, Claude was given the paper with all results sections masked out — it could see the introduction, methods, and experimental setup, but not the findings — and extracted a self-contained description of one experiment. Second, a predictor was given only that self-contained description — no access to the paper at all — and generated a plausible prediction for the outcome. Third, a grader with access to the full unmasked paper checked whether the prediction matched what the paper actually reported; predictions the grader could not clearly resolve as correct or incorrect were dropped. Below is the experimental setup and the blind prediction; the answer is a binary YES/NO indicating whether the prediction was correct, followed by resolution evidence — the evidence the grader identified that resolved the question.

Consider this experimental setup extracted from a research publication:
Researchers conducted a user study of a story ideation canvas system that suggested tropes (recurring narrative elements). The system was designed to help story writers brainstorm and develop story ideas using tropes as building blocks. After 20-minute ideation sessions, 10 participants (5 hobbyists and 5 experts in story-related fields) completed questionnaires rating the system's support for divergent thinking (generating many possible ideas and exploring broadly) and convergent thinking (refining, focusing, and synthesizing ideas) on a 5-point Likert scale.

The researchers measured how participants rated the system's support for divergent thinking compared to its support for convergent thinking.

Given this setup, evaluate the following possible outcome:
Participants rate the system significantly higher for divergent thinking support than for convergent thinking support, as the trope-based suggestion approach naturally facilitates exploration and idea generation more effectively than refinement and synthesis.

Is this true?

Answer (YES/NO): NO